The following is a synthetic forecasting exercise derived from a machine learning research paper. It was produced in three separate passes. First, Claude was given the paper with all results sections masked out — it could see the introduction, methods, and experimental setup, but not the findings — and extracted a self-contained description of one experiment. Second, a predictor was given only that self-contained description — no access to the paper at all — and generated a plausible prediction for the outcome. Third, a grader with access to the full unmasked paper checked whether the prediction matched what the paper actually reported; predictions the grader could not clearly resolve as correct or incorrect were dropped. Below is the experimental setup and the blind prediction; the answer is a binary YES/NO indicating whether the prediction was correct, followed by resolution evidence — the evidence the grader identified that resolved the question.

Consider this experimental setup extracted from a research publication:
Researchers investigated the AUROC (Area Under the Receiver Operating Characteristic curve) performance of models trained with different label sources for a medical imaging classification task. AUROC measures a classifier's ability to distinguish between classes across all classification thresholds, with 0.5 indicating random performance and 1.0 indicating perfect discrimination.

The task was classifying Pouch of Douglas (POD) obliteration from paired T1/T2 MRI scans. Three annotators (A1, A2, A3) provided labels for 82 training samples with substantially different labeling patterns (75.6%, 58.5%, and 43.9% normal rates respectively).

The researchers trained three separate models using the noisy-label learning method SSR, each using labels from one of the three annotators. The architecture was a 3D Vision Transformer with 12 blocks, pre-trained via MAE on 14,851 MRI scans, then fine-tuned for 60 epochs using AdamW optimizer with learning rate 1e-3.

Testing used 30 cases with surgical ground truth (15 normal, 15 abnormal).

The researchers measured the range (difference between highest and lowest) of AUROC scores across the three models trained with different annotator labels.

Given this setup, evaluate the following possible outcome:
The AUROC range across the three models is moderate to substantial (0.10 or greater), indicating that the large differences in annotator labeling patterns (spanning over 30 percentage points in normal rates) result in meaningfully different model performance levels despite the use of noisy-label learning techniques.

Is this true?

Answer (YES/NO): NO